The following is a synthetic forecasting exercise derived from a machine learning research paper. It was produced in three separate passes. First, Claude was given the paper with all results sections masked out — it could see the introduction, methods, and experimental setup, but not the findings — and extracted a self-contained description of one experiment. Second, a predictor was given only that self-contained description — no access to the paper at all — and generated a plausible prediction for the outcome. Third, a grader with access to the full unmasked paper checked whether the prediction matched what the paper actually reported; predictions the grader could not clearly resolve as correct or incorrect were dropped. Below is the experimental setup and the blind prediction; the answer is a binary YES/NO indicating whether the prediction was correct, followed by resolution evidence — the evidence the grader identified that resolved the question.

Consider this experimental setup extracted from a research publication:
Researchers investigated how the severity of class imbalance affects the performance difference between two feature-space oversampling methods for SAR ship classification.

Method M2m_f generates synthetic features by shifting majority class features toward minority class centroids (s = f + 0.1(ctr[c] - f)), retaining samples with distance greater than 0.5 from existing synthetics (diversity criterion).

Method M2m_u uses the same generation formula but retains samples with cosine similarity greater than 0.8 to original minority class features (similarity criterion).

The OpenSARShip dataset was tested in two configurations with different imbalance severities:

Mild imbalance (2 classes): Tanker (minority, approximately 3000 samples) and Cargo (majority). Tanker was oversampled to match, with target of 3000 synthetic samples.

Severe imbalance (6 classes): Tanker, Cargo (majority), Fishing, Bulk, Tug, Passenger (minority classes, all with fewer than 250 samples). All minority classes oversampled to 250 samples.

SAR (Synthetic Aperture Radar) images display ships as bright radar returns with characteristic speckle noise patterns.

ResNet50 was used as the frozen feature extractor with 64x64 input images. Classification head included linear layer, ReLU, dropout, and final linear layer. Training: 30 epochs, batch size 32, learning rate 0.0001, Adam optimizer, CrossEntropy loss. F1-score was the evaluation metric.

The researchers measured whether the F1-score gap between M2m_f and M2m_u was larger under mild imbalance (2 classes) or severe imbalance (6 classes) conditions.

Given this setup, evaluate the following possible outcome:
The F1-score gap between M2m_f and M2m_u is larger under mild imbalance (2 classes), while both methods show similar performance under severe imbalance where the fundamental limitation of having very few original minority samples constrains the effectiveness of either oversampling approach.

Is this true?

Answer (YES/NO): NO